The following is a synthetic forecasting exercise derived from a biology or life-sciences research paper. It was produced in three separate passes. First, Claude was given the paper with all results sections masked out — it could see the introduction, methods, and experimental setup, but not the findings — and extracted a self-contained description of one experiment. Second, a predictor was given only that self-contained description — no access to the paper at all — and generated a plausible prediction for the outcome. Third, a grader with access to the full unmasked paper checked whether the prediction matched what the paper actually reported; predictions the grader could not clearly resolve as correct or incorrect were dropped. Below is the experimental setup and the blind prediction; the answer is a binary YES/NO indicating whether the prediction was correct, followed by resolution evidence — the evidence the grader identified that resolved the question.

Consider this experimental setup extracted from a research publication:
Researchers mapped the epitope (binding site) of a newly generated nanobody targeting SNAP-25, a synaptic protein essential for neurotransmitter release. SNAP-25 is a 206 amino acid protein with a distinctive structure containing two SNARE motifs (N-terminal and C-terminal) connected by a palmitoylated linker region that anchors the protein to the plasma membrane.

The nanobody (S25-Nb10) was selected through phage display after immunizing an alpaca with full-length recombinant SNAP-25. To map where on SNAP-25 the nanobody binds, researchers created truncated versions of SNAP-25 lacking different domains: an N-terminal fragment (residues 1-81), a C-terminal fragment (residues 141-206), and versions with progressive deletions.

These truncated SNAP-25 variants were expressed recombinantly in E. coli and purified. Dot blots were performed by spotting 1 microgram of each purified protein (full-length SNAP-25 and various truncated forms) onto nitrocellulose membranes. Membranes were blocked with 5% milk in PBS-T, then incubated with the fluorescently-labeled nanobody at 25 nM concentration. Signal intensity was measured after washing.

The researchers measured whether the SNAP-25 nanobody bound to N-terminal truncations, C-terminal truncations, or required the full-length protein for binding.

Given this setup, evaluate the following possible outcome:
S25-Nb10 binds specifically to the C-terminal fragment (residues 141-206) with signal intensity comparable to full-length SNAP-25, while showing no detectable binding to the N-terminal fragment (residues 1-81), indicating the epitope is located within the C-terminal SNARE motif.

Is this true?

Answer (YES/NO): NO